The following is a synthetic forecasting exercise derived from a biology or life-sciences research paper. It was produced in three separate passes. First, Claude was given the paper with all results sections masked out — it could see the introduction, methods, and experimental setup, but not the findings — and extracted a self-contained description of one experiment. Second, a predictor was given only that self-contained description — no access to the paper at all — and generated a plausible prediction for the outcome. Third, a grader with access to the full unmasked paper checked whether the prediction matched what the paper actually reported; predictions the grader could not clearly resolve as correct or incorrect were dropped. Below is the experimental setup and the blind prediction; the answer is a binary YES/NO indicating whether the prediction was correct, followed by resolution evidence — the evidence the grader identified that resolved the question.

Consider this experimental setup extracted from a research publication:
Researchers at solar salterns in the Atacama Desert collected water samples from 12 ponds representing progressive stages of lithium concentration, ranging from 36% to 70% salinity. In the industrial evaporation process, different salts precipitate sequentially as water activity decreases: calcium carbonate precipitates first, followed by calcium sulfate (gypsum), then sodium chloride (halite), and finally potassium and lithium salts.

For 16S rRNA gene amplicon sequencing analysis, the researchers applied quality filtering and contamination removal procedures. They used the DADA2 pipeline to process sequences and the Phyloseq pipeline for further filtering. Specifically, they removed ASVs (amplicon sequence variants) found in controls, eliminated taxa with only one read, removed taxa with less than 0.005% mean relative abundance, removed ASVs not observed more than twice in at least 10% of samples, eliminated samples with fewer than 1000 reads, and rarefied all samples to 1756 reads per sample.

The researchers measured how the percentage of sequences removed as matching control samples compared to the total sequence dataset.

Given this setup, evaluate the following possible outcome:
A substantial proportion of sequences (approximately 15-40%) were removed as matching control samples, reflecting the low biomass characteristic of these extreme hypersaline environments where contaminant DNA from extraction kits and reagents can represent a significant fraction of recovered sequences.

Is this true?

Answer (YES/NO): NO